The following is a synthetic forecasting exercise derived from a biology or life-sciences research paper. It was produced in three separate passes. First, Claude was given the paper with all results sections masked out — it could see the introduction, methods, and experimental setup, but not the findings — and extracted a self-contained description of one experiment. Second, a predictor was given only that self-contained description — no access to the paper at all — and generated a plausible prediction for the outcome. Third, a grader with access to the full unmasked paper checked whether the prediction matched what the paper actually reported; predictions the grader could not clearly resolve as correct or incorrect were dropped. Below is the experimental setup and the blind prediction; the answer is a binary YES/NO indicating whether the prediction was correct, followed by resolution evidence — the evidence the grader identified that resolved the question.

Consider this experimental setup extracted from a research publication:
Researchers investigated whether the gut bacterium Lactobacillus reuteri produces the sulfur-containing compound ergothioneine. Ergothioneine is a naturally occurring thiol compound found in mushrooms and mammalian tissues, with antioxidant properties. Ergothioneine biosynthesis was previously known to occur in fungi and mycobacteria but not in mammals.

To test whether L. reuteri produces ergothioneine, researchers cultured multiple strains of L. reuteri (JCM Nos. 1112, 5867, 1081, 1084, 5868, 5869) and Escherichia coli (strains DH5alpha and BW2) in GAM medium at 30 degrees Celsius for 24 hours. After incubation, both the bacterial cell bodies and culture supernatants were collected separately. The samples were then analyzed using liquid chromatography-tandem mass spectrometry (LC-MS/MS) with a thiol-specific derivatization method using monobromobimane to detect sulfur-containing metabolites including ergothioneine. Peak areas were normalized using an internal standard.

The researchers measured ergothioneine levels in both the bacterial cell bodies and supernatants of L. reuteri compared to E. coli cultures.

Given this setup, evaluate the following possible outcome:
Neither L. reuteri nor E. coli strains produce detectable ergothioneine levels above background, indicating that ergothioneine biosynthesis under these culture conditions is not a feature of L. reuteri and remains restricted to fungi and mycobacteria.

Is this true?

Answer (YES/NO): NO